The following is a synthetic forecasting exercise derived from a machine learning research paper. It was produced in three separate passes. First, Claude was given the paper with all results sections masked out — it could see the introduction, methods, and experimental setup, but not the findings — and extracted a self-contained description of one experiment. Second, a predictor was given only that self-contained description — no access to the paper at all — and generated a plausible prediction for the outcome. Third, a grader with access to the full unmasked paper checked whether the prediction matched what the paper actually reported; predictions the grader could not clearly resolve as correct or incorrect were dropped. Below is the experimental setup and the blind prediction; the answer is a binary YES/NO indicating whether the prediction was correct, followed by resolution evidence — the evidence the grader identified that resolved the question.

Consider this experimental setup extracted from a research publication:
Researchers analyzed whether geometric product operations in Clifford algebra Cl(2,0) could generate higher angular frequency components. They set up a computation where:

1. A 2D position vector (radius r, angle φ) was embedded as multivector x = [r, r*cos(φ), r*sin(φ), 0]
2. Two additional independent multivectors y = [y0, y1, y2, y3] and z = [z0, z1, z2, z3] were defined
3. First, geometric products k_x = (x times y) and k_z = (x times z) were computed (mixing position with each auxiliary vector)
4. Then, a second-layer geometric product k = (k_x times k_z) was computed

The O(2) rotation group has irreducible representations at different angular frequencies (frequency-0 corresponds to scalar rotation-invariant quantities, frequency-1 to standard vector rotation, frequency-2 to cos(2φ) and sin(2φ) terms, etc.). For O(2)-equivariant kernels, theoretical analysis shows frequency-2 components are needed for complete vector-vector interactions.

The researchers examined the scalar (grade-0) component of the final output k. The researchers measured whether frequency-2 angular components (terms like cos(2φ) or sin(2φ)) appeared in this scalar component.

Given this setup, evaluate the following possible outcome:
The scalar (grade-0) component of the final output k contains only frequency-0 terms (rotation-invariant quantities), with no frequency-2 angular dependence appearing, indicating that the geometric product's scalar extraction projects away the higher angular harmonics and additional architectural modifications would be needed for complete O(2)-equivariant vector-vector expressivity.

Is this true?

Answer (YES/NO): NO